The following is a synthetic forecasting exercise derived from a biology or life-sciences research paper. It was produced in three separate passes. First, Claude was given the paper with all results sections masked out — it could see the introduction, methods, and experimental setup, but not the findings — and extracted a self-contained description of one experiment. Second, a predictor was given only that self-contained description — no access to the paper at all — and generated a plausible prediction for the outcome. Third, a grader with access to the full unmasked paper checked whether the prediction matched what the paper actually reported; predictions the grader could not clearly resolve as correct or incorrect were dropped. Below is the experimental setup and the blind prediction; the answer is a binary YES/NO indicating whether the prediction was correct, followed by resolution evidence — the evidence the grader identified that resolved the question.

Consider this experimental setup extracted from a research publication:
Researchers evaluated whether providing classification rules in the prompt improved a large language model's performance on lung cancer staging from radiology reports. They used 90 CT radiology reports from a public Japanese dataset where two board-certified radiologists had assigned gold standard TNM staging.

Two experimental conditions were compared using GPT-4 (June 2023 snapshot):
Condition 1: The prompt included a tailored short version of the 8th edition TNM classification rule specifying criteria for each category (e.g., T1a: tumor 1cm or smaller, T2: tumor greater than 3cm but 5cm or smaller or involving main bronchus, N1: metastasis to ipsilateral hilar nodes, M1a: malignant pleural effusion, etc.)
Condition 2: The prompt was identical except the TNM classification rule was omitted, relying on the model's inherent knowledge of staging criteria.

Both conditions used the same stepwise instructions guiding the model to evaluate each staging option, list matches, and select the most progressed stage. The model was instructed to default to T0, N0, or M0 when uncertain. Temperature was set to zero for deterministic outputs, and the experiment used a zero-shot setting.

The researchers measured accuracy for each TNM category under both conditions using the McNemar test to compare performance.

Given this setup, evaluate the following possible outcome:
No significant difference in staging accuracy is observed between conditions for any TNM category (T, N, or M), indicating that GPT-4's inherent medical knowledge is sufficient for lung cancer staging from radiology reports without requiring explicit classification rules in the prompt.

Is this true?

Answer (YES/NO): NO